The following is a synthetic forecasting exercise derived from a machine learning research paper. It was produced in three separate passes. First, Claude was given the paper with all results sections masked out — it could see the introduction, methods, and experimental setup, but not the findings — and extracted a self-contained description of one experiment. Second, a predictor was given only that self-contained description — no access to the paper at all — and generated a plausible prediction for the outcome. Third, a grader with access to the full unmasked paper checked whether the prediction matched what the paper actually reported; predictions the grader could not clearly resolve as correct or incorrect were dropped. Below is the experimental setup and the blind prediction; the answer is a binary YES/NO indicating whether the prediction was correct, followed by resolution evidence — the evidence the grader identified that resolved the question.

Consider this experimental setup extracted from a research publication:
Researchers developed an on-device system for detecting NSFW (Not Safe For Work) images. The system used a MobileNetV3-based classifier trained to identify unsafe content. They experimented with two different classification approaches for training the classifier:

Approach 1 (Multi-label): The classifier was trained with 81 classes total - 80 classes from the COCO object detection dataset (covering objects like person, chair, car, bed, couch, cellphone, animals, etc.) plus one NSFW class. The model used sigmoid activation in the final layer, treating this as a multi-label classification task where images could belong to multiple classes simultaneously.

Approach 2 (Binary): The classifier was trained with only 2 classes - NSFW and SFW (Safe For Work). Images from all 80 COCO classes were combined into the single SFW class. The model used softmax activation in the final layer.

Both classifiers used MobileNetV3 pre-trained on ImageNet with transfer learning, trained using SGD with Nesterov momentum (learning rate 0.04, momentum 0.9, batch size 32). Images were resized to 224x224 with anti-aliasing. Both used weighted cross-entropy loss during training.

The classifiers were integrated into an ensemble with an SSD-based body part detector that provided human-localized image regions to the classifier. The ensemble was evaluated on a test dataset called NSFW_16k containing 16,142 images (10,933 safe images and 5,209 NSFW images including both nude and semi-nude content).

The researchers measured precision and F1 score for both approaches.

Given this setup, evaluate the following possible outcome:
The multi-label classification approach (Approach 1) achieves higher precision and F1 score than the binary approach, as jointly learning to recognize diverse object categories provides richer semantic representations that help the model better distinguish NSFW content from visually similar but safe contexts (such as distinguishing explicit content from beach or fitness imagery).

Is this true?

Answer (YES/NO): YES